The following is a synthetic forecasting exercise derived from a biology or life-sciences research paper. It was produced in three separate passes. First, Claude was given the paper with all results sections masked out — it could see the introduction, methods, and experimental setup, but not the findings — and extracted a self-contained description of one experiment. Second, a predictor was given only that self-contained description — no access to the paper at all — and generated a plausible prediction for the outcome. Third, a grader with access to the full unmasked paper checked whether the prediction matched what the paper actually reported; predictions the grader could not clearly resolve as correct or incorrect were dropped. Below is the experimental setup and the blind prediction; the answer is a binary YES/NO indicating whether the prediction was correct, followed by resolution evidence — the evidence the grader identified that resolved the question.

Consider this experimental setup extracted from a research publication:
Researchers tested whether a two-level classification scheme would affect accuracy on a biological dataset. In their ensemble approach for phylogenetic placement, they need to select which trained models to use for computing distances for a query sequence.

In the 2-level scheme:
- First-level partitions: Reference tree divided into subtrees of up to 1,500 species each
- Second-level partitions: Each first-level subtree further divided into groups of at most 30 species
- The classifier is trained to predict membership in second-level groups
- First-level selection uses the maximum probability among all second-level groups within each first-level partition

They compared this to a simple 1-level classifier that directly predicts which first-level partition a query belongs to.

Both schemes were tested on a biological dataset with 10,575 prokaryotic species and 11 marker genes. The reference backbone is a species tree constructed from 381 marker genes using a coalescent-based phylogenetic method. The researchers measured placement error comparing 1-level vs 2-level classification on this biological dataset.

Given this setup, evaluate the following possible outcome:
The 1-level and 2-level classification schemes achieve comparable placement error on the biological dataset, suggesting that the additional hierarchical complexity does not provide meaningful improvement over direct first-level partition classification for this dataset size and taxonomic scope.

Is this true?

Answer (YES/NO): YES